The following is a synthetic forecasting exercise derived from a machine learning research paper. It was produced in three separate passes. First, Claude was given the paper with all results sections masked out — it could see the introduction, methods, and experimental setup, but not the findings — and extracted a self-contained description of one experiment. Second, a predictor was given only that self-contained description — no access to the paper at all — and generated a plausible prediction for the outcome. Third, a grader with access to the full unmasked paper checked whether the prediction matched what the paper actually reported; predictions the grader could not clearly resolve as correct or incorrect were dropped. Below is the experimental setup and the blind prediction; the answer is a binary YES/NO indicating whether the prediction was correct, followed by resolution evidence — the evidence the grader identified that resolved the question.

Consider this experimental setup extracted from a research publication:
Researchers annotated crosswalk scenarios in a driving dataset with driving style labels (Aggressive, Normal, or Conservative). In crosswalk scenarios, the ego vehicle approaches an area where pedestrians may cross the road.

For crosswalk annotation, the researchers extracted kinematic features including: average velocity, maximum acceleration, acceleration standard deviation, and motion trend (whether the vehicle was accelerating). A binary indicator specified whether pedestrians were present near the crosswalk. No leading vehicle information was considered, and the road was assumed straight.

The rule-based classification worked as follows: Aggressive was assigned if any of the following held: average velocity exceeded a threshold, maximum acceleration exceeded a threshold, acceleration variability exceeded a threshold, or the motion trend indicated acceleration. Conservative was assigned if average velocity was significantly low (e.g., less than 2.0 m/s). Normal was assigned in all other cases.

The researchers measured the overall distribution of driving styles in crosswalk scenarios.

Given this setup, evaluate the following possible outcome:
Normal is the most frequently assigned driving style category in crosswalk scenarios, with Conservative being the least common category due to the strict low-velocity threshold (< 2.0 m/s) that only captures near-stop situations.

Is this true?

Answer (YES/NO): YES